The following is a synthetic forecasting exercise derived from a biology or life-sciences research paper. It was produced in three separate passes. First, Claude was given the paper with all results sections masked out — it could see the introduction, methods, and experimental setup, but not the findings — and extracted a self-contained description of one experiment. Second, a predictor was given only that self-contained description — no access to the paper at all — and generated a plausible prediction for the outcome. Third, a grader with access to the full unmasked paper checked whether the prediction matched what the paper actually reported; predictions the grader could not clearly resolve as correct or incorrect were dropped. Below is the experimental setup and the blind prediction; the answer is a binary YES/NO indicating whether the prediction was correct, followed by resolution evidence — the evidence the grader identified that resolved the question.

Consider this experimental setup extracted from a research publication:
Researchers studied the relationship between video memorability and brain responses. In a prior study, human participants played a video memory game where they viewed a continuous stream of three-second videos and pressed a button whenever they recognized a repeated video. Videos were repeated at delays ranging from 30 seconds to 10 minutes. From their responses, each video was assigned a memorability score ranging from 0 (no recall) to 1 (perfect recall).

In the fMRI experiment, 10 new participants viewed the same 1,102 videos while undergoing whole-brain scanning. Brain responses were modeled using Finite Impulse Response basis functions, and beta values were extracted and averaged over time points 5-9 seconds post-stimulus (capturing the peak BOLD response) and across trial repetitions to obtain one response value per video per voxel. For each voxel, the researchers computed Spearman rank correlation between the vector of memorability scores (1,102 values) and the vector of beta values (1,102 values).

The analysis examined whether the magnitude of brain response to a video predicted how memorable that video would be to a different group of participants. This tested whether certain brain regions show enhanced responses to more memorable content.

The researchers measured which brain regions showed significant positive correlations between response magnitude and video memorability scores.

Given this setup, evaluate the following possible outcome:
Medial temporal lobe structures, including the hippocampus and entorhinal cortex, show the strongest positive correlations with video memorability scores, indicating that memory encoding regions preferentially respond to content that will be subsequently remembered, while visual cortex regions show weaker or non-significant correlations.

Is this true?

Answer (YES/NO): NO